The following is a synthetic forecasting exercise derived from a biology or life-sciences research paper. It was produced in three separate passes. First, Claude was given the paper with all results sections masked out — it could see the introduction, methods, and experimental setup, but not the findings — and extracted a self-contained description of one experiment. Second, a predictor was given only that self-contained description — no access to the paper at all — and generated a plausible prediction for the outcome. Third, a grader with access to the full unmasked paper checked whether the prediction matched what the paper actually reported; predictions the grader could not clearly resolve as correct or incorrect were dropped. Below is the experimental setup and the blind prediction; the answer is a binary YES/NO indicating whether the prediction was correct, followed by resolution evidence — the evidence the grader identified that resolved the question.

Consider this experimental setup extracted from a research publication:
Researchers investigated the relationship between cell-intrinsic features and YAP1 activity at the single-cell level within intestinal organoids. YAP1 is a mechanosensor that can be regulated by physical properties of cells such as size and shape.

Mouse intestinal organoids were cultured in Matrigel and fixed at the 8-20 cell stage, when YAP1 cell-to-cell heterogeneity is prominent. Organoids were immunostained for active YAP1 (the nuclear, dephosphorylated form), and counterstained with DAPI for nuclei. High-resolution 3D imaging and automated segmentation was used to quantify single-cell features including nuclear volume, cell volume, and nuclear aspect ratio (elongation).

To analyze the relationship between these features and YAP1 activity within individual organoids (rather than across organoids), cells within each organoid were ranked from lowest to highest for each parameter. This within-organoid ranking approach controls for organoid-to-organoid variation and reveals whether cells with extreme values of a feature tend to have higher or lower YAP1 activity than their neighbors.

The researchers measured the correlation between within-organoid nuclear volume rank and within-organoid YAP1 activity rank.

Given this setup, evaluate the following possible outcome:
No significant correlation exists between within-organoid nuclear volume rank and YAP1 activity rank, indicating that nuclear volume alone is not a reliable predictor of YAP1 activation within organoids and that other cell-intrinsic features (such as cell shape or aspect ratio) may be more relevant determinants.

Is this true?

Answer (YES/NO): NO